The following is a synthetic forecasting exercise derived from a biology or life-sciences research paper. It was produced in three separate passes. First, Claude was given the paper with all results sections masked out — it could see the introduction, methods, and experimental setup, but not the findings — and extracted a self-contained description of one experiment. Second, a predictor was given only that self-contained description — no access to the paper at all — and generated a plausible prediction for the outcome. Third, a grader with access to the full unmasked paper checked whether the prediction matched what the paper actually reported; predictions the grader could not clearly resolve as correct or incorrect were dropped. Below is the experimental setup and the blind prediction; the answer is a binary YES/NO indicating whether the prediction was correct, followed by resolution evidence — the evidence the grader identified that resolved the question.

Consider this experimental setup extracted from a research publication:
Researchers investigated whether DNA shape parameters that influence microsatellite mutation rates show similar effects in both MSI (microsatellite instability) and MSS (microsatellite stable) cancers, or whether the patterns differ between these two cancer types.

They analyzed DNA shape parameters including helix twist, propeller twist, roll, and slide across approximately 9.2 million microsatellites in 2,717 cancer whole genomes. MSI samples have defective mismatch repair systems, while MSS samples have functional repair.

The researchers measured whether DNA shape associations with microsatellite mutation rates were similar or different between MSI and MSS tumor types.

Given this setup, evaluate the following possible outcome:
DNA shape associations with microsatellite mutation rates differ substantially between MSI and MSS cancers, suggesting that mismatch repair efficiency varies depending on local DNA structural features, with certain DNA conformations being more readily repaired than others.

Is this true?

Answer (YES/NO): NO